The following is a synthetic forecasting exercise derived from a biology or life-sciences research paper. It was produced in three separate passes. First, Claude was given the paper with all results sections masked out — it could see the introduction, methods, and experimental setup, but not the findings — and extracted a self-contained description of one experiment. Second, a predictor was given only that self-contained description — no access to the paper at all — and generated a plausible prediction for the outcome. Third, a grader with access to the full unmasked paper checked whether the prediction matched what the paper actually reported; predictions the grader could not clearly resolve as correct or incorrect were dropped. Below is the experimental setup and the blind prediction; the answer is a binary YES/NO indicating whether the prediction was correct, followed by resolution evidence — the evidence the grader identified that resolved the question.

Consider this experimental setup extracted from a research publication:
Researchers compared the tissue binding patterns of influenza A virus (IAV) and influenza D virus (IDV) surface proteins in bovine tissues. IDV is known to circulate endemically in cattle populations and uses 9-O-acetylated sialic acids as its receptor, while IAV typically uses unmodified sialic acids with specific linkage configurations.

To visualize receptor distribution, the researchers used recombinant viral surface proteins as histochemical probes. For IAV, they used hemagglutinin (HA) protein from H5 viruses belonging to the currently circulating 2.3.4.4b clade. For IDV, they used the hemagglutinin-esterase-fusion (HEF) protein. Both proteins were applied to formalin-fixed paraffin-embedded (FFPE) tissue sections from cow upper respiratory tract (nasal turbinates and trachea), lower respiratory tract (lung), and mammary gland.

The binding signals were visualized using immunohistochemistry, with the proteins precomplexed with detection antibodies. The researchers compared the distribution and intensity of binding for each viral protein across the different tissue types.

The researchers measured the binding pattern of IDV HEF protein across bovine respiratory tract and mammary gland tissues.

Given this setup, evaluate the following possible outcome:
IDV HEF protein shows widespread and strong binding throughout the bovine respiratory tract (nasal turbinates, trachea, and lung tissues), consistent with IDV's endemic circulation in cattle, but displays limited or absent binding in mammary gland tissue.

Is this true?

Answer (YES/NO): NO